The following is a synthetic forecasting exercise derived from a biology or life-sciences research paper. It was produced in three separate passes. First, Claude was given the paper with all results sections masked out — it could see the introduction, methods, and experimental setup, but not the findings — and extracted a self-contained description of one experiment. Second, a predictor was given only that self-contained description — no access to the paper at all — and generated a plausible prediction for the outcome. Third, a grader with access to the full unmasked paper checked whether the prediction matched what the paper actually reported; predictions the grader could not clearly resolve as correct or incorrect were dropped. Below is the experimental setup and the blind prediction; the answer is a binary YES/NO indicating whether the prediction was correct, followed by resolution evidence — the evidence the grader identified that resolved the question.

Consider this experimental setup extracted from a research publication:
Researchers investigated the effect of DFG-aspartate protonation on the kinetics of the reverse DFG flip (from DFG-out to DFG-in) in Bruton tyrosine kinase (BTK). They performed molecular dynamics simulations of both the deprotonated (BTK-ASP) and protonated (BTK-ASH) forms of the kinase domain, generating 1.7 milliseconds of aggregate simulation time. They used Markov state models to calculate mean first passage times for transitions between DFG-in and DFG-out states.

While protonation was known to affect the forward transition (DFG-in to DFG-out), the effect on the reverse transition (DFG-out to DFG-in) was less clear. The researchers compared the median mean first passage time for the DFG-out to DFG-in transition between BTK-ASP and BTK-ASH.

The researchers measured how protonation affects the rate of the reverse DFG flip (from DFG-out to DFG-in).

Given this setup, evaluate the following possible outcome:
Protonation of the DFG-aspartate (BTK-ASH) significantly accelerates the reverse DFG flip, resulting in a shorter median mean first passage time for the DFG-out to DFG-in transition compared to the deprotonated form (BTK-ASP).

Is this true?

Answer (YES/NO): NO